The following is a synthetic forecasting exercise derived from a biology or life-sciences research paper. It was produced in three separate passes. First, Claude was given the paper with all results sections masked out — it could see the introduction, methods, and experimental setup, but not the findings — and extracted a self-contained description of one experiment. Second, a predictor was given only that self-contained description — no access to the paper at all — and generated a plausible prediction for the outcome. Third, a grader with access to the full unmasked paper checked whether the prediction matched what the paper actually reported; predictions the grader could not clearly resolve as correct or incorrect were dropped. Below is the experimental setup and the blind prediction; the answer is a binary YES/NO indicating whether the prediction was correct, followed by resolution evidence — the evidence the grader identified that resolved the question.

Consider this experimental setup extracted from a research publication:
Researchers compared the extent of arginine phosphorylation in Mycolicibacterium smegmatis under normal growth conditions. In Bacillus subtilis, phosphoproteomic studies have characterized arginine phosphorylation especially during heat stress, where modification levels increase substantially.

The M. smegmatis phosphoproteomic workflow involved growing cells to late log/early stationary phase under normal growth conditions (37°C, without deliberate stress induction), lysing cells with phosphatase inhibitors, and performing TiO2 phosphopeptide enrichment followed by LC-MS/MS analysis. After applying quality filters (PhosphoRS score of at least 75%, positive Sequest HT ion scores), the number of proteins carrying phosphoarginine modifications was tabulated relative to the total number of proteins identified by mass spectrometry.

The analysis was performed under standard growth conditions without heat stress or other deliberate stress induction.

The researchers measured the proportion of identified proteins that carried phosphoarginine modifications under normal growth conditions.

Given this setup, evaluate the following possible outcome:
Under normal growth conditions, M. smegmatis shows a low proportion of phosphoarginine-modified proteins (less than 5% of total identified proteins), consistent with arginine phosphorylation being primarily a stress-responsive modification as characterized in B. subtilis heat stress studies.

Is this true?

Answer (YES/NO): NO